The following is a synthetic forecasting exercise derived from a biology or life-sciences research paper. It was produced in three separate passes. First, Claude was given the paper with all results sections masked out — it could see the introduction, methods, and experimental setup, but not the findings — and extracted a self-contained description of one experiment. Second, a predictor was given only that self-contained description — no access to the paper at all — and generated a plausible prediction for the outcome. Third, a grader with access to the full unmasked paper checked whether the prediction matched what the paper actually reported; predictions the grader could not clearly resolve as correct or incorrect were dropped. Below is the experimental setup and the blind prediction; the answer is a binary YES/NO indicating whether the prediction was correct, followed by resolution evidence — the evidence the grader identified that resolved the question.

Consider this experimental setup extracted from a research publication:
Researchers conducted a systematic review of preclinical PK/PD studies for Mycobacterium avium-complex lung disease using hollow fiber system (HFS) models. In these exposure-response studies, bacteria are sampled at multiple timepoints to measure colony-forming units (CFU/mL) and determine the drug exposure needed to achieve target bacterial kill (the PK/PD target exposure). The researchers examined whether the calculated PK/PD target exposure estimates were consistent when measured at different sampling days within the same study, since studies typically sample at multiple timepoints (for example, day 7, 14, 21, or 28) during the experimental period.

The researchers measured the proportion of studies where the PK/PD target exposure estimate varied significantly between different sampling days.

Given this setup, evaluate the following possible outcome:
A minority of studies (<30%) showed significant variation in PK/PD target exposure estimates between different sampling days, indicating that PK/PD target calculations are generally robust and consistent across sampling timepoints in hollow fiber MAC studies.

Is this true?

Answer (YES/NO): NO